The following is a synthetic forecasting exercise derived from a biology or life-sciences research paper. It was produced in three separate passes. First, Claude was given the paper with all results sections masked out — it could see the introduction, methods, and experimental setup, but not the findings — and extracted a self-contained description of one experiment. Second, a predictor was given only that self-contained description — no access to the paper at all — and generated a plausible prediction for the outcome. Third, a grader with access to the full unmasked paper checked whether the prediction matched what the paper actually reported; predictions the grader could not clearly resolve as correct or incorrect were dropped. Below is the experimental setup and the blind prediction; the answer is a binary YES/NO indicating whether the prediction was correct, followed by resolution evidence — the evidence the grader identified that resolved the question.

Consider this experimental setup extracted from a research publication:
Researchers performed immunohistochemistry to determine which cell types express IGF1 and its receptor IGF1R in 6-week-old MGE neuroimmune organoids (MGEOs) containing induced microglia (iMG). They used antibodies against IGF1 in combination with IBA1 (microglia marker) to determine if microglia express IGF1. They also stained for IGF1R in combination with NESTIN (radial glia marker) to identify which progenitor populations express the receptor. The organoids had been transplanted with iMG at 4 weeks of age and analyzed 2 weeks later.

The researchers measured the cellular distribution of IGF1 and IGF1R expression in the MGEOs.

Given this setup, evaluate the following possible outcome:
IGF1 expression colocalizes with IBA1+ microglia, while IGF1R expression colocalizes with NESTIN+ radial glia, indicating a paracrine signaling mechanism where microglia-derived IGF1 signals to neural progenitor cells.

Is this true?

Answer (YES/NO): YES